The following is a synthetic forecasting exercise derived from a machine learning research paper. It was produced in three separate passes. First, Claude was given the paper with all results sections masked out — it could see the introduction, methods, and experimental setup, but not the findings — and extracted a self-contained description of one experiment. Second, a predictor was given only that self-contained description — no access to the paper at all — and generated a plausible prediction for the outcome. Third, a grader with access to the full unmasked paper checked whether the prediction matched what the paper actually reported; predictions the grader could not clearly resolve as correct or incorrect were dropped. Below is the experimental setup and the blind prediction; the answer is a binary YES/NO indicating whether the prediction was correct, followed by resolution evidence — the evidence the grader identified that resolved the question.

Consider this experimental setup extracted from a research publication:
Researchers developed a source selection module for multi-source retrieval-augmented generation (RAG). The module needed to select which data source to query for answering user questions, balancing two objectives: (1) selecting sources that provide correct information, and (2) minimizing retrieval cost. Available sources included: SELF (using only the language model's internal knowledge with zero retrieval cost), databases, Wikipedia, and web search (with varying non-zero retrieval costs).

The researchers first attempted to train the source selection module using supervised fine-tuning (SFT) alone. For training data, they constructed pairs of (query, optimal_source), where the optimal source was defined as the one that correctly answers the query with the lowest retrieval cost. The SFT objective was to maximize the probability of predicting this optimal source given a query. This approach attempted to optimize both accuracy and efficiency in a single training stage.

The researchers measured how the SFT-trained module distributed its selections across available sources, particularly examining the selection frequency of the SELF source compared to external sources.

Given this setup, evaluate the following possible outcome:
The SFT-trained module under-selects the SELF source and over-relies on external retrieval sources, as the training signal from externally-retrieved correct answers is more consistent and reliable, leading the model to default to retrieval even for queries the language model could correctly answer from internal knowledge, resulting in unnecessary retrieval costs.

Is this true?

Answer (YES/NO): NO